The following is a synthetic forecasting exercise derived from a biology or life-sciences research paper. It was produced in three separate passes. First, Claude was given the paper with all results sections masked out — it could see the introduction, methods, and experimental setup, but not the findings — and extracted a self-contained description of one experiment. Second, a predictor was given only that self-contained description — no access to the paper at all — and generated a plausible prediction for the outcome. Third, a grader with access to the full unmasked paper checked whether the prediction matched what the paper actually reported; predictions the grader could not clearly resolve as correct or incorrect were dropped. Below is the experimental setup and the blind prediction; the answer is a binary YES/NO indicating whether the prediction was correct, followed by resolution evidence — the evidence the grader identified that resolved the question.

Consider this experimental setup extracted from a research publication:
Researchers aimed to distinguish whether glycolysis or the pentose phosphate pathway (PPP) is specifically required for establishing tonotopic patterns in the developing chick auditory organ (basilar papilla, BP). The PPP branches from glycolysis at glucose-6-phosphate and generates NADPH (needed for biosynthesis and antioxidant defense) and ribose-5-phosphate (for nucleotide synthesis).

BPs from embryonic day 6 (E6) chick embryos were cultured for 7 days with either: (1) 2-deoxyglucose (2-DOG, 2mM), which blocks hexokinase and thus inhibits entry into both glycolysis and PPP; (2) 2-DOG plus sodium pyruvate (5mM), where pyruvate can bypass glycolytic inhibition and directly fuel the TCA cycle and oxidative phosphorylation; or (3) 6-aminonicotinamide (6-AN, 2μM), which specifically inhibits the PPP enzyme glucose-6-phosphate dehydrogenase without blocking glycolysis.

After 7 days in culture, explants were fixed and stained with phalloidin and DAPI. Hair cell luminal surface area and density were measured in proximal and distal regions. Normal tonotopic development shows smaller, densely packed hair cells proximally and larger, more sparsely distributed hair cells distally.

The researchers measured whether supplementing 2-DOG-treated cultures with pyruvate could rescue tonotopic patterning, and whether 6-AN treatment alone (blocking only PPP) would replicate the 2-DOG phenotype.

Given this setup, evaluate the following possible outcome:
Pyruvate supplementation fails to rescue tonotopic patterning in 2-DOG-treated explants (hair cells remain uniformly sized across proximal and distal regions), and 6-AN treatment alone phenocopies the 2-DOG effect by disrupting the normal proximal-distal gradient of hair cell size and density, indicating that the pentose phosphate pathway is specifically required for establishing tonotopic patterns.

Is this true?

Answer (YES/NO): YES